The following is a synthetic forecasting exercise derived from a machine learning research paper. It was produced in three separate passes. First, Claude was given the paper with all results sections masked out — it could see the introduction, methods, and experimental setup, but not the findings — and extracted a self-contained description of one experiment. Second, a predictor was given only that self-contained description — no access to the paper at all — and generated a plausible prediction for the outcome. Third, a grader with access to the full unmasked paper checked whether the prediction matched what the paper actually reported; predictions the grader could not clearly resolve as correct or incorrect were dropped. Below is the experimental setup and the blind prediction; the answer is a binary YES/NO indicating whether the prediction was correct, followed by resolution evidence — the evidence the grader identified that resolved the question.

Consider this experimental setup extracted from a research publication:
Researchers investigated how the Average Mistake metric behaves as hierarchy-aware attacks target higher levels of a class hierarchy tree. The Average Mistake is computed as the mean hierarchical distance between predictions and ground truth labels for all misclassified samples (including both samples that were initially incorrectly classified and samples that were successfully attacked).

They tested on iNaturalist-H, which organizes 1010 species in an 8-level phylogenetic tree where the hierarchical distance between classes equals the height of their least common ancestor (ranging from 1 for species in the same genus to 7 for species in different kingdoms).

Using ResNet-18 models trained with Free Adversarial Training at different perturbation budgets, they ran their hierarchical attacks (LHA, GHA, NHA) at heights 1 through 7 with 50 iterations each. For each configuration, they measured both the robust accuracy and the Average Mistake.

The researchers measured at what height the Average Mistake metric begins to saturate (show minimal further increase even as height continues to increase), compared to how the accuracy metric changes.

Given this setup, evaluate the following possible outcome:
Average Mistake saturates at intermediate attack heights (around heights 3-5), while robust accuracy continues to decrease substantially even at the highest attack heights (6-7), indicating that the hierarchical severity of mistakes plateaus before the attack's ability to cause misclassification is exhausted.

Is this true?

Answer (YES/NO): YES